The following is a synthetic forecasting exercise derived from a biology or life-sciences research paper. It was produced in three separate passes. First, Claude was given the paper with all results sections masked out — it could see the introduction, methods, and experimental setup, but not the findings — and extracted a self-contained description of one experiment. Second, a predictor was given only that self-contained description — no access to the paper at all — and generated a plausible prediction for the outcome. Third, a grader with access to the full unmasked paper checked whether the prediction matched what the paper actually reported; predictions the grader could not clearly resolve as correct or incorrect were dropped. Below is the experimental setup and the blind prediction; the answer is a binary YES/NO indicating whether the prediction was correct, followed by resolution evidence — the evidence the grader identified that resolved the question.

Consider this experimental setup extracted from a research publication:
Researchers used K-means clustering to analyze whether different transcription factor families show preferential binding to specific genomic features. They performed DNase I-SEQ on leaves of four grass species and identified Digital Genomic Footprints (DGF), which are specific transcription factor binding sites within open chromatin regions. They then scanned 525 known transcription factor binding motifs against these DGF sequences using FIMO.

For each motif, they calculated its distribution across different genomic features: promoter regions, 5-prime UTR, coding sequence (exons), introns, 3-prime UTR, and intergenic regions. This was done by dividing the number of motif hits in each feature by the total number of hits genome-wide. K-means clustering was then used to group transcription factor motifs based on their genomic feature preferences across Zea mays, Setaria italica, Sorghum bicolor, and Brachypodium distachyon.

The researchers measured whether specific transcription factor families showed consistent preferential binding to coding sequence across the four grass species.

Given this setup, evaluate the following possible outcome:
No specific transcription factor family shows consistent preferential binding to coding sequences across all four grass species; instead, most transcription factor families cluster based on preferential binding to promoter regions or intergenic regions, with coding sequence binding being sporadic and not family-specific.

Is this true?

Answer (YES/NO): NO